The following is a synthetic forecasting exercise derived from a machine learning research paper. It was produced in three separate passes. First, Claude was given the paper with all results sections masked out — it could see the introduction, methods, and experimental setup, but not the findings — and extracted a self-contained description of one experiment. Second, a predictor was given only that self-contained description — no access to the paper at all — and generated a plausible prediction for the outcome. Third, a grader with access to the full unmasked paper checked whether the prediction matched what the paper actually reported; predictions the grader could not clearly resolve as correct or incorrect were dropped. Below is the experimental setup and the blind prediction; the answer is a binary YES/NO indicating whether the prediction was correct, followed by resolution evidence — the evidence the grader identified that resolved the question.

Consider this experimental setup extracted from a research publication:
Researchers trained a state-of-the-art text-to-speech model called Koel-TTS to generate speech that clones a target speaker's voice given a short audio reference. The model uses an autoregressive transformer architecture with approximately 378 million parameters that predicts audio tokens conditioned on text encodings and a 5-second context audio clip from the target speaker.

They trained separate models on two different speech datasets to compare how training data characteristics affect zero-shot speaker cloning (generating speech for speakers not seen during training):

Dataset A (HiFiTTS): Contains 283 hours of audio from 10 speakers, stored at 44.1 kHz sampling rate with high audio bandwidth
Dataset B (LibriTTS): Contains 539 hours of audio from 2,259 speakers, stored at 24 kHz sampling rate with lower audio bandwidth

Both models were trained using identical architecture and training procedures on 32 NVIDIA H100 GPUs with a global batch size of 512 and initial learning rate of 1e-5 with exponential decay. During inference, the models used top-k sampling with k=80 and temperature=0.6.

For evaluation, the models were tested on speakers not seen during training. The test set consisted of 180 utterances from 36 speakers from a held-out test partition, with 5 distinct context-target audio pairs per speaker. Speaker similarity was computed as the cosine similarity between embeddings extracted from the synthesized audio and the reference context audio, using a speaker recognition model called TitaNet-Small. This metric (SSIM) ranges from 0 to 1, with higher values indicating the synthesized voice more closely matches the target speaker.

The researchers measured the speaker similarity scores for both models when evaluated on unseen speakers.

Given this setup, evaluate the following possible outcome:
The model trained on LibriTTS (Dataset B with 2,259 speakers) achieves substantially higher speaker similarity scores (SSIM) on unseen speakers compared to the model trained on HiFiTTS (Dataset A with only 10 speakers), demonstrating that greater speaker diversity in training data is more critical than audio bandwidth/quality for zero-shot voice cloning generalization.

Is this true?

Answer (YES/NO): YES